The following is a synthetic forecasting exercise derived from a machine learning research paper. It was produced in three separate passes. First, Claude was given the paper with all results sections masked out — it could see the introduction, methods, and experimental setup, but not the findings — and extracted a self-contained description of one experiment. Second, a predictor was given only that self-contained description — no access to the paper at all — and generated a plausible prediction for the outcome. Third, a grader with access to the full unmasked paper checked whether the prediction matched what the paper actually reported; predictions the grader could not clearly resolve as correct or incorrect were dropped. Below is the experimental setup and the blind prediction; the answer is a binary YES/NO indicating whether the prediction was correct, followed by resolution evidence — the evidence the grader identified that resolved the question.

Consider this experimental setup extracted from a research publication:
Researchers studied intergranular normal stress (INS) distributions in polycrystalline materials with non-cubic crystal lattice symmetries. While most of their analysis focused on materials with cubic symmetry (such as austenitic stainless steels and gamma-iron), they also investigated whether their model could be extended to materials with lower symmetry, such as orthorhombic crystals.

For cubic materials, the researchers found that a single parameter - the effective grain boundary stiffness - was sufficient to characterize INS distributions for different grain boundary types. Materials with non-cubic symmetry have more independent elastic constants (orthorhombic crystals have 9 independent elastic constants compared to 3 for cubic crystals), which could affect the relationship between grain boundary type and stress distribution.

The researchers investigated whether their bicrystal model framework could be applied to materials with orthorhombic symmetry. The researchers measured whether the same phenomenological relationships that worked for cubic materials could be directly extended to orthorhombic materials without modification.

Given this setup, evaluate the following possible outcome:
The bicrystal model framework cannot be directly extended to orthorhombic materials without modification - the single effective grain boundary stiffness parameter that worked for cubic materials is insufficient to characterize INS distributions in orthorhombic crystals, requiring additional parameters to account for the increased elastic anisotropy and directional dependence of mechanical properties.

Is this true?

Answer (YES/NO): YES